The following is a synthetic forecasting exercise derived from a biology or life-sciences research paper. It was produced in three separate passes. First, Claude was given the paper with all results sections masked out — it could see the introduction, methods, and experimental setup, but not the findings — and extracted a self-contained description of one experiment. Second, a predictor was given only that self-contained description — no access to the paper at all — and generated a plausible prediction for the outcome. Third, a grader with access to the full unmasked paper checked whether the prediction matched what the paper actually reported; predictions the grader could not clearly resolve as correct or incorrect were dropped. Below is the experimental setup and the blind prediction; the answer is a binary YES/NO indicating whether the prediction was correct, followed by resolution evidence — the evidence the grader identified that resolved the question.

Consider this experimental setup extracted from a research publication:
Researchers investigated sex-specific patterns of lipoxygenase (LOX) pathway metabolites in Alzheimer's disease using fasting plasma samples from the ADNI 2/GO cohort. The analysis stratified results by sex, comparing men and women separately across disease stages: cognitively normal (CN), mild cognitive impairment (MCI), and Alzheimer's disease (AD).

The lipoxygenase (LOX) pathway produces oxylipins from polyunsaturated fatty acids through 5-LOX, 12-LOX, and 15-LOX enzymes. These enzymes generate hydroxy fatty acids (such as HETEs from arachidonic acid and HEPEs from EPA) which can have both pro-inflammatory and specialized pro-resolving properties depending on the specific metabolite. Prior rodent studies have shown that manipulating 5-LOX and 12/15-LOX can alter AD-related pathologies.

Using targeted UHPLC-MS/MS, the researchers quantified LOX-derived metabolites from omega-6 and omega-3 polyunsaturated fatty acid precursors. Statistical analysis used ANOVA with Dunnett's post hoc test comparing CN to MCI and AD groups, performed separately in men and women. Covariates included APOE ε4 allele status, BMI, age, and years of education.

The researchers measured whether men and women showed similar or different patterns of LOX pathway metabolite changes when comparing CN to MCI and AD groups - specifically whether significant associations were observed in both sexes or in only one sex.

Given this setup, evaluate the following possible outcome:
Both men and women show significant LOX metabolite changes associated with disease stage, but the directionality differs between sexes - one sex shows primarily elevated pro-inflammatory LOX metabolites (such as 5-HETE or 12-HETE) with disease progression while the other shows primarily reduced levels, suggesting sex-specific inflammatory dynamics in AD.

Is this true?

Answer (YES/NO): NO